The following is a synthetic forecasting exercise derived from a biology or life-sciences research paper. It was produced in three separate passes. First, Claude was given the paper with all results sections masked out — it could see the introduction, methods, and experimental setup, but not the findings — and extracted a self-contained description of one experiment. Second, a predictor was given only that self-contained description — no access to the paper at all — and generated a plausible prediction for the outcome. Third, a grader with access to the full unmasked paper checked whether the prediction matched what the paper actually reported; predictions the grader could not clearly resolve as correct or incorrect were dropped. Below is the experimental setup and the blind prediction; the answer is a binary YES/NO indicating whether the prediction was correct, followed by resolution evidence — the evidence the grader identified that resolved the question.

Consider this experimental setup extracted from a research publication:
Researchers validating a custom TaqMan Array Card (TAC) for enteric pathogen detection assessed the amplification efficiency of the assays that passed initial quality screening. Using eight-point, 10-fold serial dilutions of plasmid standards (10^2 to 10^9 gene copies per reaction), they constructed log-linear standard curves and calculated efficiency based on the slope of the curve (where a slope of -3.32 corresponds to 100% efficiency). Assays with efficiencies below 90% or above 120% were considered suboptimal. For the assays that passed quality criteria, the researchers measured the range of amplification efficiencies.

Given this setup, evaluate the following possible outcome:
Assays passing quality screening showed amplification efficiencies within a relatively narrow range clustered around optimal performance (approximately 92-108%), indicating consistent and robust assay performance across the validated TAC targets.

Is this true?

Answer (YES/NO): NO